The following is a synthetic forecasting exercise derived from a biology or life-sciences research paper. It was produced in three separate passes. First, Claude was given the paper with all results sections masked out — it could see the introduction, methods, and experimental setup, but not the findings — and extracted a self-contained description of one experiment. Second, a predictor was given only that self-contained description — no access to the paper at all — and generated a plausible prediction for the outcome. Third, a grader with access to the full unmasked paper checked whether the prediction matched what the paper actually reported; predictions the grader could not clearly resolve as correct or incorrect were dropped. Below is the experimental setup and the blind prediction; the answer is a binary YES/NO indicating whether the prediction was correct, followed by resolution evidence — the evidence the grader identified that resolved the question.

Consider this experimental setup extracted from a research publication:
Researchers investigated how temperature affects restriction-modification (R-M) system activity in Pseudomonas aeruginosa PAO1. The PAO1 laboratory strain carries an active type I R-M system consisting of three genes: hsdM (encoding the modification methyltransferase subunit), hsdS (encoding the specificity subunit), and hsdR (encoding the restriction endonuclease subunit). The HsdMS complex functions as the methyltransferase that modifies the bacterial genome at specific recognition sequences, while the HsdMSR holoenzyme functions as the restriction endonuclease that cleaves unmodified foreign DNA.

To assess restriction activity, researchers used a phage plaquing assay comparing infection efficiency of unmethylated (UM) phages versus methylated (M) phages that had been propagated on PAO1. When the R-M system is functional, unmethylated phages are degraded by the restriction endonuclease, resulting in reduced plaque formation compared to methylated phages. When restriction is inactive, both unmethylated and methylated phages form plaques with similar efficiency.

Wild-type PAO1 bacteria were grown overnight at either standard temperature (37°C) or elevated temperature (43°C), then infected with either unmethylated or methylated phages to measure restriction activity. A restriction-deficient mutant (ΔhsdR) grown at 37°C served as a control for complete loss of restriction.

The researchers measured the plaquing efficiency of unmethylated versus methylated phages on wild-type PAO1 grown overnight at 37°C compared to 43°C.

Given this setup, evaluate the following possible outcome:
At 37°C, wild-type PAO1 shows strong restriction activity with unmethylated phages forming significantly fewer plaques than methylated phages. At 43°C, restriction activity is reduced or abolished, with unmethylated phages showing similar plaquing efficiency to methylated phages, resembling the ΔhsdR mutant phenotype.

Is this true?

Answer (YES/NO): YES